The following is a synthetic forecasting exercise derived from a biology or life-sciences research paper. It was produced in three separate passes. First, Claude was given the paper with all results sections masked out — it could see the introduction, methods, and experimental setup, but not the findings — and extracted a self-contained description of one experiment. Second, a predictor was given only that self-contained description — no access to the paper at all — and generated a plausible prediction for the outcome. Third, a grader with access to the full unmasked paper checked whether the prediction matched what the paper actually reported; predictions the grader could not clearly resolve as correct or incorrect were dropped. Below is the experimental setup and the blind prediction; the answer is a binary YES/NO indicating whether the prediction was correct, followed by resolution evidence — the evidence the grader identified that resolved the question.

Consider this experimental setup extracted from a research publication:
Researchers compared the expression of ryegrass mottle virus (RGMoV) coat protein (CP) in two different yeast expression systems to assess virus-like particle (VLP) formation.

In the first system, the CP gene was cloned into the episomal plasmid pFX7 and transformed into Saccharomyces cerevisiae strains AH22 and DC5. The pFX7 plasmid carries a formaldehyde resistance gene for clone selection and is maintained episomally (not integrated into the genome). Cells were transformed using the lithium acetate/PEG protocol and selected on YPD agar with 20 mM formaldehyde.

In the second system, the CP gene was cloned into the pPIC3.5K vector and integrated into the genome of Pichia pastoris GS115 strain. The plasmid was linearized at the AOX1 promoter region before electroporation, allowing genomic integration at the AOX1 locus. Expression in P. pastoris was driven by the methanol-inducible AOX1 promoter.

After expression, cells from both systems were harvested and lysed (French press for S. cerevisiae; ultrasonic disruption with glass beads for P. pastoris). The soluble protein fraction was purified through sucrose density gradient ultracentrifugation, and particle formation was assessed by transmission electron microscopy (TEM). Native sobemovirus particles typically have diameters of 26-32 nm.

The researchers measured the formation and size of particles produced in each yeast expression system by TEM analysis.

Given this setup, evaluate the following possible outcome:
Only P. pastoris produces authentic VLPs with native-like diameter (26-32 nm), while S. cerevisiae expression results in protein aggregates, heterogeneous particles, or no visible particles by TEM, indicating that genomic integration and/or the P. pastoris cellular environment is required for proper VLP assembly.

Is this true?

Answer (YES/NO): NO